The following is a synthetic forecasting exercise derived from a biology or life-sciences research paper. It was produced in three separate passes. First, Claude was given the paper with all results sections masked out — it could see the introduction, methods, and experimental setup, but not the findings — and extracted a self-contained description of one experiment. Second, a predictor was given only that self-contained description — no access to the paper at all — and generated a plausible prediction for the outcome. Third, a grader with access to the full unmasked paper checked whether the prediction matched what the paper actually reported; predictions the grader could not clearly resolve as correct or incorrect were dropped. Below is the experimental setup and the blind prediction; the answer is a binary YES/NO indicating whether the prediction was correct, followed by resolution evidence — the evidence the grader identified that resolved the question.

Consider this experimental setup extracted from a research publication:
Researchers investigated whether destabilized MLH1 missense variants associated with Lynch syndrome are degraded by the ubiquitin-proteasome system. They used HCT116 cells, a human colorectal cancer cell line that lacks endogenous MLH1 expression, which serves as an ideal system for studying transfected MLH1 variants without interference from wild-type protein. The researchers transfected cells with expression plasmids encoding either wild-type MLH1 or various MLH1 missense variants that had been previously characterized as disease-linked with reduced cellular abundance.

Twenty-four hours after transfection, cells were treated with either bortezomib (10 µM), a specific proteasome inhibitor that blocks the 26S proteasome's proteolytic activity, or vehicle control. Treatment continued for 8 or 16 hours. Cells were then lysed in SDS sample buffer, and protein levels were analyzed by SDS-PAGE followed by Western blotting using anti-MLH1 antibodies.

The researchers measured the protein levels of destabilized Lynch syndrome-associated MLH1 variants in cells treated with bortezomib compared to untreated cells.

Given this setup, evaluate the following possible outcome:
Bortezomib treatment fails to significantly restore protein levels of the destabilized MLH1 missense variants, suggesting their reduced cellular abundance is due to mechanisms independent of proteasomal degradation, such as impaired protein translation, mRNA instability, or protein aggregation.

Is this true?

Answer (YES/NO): NO